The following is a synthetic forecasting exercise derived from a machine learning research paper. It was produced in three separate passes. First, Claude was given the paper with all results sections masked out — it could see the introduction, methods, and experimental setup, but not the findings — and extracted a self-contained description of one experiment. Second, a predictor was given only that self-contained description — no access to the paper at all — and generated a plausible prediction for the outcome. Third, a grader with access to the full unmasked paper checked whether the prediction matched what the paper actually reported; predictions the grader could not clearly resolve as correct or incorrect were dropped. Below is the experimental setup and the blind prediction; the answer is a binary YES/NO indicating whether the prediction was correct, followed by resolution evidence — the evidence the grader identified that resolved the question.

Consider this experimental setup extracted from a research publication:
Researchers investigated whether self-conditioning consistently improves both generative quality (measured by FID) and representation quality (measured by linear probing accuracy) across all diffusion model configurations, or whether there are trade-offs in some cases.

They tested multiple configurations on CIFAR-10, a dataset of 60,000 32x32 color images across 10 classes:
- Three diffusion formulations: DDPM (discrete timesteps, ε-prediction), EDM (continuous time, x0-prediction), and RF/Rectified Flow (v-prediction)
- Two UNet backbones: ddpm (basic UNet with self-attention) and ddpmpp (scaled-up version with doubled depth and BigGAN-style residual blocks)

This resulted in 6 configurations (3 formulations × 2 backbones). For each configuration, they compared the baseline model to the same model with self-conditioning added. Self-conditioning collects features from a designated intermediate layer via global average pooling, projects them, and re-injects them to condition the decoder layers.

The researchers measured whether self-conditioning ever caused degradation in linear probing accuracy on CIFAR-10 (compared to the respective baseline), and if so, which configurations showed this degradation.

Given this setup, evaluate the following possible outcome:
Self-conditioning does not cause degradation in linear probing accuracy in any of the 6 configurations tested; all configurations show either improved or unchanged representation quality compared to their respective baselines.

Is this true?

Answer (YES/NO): NO